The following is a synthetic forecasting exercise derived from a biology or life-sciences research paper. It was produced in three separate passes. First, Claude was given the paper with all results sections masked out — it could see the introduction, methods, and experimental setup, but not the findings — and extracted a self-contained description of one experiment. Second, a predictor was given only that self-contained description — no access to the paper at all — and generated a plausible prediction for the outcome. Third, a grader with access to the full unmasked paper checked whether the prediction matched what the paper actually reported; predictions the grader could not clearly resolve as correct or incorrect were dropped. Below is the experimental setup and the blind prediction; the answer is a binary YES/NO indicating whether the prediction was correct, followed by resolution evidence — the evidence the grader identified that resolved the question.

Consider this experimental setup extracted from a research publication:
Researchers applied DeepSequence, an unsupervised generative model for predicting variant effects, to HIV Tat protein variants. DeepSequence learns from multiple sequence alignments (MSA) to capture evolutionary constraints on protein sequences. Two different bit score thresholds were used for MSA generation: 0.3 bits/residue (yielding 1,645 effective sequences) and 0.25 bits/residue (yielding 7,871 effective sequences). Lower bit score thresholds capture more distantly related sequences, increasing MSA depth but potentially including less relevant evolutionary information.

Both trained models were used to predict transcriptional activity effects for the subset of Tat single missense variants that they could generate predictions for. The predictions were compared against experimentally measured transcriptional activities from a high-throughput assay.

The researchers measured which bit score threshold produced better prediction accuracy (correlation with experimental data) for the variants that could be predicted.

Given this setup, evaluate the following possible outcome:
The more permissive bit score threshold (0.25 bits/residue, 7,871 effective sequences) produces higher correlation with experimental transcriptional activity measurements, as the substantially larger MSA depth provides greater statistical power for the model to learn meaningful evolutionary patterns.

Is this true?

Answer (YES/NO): NO